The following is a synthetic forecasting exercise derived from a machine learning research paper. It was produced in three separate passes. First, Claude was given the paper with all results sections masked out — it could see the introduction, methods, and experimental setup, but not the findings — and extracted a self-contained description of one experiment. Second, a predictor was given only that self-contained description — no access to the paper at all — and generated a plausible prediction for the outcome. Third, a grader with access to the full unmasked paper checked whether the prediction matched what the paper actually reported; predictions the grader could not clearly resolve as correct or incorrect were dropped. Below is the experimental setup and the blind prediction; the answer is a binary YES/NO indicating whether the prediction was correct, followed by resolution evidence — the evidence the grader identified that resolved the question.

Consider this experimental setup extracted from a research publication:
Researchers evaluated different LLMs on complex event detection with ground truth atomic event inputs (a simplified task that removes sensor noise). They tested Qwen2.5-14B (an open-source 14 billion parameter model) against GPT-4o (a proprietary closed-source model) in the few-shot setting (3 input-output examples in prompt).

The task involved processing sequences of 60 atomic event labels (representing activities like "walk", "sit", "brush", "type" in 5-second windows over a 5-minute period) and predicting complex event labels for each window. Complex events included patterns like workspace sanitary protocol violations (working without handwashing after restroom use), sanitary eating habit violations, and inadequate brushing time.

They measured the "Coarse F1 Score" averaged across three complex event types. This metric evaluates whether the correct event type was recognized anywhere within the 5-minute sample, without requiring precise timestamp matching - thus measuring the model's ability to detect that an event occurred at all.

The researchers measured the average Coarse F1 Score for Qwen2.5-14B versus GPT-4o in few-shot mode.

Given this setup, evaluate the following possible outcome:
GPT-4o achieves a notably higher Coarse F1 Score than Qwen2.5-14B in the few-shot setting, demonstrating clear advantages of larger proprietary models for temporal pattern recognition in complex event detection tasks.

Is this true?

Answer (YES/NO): YES